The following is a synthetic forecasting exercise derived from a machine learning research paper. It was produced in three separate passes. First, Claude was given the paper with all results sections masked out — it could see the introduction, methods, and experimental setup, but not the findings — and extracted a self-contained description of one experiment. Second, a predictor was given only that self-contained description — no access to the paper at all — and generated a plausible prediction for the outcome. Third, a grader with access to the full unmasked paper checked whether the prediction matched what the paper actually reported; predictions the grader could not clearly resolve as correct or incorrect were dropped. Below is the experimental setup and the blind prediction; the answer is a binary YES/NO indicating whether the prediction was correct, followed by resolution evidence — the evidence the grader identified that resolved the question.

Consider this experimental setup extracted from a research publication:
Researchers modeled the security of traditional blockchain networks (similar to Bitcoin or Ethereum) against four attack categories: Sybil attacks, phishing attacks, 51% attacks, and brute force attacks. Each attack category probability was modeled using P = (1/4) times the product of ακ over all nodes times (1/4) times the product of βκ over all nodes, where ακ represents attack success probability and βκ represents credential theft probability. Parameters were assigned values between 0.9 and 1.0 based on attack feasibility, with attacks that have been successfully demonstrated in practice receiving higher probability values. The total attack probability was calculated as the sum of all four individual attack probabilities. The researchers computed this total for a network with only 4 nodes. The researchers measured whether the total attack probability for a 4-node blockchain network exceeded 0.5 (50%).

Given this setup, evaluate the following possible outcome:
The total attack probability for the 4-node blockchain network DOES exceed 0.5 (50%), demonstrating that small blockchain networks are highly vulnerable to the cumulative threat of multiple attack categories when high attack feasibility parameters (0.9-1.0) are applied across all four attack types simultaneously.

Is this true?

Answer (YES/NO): YES